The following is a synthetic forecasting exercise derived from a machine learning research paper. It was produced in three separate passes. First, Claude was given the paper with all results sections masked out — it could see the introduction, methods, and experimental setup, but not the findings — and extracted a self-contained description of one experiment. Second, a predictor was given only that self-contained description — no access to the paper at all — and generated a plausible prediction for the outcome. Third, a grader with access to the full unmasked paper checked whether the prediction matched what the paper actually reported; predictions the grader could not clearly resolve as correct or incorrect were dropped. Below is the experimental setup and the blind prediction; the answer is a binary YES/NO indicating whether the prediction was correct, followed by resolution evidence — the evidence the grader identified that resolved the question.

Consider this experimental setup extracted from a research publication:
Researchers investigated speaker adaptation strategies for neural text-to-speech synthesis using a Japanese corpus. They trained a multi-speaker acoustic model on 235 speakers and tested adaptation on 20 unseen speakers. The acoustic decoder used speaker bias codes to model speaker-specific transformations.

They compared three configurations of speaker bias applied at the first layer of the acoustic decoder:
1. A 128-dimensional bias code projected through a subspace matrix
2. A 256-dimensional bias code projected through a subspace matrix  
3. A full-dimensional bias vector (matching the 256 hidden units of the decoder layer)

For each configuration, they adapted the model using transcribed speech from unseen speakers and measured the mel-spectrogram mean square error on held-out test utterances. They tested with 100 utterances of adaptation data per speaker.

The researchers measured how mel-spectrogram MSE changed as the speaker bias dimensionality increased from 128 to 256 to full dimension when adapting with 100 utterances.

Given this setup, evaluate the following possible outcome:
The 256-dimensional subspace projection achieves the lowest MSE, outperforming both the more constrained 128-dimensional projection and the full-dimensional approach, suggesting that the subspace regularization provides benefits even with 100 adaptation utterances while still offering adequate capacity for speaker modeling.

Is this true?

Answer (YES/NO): NO